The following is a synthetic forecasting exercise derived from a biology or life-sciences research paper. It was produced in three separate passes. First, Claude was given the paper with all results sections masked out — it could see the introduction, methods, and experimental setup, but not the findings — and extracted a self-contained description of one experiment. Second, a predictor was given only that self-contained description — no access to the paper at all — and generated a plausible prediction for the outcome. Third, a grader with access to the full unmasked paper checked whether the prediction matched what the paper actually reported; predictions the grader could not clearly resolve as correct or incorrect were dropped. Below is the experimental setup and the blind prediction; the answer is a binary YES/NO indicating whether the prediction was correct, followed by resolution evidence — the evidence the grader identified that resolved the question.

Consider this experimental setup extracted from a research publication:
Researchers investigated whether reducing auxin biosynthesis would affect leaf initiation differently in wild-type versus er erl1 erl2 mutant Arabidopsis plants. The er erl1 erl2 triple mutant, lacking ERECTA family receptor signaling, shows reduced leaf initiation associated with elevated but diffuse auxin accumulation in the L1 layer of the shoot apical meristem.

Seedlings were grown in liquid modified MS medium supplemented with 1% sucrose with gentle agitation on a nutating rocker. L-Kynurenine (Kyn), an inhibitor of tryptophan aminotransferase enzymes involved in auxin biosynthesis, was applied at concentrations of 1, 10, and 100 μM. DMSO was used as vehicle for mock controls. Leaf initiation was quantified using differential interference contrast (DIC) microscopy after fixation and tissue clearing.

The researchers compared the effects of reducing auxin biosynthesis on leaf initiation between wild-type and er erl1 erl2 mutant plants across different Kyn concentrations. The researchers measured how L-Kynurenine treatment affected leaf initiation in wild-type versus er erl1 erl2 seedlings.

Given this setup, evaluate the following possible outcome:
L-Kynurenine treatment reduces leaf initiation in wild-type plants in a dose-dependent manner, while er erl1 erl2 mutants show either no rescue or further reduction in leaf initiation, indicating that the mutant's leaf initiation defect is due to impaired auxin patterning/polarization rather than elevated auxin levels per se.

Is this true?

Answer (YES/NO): YES